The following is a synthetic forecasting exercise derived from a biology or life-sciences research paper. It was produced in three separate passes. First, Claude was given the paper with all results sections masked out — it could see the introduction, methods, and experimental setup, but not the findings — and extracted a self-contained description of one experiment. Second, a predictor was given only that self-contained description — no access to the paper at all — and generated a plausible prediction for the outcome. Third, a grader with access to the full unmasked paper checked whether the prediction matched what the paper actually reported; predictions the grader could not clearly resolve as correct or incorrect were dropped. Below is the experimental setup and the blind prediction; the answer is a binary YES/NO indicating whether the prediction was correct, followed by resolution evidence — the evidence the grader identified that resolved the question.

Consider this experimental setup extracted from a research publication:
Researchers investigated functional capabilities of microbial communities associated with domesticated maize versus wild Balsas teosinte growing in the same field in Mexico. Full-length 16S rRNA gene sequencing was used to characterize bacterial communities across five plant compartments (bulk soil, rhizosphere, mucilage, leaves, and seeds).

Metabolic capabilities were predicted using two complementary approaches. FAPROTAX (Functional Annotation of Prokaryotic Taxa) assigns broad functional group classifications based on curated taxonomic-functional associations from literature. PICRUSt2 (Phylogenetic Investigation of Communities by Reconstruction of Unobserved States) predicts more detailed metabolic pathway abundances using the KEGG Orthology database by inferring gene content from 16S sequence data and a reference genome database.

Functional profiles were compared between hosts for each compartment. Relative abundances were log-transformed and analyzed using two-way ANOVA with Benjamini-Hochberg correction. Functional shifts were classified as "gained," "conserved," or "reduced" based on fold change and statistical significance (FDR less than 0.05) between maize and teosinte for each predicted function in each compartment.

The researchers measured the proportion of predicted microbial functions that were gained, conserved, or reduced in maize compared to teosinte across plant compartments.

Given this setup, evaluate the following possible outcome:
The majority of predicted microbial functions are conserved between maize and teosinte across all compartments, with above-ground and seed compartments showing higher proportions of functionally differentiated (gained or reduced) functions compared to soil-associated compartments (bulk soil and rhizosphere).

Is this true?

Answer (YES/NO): NO